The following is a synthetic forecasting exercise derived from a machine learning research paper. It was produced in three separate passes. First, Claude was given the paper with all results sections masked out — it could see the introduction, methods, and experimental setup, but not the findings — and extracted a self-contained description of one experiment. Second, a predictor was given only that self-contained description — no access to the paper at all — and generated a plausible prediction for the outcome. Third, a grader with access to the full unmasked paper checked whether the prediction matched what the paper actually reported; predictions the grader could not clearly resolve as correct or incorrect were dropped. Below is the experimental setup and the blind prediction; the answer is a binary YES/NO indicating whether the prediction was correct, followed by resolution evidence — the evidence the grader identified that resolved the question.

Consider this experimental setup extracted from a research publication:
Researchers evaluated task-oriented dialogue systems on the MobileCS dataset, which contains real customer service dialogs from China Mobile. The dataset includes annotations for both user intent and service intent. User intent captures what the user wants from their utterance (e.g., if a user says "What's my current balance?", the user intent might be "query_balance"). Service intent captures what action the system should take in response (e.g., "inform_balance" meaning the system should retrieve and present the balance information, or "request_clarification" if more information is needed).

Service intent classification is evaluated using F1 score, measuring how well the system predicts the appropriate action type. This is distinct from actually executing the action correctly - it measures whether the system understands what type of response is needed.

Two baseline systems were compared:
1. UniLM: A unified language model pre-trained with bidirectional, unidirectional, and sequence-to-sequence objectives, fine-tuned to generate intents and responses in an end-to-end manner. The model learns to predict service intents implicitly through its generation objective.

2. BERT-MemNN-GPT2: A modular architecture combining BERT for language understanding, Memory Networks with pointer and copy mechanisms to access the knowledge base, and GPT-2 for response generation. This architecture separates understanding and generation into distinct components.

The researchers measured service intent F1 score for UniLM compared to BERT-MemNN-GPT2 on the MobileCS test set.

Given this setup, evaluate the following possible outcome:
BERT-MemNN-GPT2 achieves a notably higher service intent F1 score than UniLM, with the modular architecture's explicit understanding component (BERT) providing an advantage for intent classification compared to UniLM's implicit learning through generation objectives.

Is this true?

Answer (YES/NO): NO